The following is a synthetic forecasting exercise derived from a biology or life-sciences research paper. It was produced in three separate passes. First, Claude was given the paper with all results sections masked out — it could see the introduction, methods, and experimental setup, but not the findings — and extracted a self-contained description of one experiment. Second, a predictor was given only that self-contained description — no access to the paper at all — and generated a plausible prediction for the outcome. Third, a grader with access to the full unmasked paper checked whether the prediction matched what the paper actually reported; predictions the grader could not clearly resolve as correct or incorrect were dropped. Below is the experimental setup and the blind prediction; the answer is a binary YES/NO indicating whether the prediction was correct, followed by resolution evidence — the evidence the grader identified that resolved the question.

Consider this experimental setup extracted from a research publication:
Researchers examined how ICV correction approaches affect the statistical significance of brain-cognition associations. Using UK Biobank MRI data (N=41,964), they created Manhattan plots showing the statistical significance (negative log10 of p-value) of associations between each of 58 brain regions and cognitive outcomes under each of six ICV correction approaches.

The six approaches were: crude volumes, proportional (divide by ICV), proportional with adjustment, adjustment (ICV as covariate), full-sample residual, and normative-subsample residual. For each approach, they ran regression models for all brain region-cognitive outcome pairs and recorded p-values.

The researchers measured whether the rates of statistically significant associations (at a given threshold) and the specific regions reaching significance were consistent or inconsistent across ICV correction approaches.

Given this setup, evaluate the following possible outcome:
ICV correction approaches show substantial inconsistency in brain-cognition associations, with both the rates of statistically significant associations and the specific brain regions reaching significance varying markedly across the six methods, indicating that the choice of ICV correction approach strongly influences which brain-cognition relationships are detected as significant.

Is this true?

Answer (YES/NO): YES